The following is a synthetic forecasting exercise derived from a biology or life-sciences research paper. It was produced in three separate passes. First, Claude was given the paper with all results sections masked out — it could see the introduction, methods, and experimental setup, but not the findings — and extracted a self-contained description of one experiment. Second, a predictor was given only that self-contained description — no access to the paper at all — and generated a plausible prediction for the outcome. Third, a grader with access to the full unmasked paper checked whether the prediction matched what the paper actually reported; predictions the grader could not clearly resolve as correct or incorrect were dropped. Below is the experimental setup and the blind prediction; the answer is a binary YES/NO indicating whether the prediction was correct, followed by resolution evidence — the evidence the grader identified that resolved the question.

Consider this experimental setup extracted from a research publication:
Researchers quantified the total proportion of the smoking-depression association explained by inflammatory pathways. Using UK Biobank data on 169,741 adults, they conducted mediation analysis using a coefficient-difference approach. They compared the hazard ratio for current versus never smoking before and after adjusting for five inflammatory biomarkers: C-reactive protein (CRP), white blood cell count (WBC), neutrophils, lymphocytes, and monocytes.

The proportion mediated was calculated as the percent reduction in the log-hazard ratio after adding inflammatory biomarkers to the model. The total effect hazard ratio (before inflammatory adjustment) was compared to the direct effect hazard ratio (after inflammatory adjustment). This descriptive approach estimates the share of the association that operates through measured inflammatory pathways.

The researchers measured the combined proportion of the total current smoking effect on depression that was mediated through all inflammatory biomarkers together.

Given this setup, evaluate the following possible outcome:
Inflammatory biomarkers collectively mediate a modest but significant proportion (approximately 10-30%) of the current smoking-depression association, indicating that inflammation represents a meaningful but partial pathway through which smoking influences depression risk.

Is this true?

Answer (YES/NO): YES